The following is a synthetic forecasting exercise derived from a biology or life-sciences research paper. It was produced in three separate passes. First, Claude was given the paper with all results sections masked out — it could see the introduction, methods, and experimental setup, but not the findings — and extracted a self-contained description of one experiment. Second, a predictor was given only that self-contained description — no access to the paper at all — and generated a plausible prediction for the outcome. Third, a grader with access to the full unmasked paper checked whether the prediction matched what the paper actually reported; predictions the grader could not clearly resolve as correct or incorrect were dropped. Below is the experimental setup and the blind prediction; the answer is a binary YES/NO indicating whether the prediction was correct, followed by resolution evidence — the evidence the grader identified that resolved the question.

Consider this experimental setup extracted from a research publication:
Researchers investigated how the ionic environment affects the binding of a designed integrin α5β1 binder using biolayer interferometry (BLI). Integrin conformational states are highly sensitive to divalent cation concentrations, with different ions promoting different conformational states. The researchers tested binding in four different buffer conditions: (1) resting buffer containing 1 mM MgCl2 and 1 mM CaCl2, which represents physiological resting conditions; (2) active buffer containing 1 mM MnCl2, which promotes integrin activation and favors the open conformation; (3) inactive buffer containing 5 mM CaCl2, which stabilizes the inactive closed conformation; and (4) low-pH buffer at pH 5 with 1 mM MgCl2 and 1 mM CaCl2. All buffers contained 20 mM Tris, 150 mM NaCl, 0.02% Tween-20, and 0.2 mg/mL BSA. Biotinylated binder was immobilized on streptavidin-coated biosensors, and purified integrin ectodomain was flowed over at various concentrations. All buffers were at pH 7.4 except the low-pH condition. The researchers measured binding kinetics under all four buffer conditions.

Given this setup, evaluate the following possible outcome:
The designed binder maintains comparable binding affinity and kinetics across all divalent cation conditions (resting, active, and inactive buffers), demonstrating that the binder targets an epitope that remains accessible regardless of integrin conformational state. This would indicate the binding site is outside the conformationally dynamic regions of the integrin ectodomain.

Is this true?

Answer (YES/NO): NO